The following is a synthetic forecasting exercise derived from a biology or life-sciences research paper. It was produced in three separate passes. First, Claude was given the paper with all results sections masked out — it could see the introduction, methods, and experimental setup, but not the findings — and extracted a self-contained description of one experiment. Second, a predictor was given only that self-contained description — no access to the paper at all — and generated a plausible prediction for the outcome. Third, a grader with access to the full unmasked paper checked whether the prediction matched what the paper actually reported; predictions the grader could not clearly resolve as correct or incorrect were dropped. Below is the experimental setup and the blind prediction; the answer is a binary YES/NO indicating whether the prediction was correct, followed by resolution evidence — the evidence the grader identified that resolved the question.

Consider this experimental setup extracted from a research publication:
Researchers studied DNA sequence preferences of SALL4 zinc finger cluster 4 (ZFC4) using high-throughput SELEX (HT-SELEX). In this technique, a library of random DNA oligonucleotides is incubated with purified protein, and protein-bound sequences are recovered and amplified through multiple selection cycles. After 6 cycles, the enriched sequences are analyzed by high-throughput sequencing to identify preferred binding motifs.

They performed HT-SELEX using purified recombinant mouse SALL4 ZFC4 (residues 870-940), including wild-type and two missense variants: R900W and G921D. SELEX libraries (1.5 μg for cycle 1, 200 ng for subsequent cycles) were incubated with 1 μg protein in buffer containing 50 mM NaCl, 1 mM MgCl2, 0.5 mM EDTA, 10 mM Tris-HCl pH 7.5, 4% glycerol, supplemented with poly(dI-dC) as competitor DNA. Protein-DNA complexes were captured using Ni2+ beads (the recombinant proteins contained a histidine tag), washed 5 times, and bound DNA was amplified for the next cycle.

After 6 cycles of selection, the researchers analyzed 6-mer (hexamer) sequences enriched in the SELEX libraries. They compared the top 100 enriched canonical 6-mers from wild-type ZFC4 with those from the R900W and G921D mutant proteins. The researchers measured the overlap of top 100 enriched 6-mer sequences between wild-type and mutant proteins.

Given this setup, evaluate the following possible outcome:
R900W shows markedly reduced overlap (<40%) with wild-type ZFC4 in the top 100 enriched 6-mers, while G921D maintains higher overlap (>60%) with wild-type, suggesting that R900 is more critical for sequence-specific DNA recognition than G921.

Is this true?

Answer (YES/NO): NO